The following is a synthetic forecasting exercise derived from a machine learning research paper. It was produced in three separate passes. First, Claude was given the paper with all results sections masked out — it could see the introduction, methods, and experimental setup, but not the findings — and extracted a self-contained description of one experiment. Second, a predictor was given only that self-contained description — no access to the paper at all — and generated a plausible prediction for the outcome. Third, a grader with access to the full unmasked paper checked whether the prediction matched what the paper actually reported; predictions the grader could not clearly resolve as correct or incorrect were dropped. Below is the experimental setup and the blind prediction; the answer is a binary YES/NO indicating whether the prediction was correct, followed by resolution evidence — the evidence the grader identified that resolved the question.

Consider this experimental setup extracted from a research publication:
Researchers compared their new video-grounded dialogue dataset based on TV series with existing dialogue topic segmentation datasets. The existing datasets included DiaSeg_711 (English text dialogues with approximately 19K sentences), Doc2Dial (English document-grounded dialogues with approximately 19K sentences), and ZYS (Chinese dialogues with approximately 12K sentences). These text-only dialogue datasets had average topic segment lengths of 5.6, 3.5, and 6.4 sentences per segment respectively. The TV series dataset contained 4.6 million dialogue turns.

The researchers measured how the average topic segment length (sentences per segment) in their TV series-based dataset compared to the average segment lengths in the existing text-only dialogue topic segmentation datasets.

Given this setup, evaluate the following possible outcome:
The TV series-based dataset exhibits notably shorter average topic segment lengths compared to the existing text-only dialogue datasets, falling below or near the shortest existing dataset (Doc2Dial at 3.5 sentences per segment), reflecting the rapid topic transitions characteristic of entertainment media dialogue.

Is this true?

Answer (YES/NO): NO